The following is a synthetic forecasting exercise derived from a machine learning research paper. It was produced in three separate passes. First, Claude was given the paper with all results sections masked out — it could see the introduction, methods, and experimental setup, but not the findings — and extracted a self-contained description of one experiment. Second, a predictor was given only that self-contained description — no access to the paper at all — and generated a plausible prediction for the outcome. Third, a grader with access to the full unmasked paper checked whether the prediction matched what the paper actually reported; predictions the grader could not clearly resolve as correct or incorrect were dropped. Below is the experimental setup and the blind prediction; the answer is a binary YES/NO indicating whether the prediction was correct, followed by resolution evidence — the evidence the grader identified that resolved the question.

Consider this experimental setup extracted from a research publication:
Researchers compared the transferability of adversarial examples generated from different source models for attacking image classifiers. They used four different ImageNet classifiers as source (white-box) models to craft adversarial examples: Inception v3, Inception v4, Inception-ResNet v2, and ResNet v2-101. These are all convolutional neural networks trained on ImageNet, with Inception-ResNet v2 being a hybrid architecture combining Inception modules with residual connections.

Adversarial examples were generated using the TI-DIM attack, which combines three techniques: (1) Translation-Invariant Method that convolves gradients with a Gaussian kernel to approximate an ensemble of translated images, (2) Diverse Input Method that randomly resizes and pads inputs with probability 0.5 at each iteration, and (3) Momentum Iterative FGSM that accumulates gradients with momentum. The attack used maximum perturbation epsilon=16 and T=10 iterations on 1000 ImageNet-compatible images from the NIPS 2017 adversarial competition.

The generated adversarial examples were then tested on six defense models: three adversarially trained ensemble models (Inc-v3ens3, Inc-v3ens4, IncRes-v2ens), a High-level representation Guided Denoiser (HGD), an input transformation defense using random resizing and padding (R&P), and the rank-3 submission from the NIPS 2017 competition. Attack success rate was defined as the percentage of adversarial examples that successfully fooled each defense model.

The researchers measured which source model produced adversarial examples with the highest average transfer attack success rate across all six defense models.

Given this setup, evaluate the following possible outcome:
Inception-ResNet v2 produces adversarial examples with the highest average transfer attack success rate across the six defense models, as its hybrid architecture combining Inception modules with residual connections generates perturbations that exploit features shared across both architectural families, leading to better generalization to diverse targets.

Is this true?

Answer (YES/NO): YES